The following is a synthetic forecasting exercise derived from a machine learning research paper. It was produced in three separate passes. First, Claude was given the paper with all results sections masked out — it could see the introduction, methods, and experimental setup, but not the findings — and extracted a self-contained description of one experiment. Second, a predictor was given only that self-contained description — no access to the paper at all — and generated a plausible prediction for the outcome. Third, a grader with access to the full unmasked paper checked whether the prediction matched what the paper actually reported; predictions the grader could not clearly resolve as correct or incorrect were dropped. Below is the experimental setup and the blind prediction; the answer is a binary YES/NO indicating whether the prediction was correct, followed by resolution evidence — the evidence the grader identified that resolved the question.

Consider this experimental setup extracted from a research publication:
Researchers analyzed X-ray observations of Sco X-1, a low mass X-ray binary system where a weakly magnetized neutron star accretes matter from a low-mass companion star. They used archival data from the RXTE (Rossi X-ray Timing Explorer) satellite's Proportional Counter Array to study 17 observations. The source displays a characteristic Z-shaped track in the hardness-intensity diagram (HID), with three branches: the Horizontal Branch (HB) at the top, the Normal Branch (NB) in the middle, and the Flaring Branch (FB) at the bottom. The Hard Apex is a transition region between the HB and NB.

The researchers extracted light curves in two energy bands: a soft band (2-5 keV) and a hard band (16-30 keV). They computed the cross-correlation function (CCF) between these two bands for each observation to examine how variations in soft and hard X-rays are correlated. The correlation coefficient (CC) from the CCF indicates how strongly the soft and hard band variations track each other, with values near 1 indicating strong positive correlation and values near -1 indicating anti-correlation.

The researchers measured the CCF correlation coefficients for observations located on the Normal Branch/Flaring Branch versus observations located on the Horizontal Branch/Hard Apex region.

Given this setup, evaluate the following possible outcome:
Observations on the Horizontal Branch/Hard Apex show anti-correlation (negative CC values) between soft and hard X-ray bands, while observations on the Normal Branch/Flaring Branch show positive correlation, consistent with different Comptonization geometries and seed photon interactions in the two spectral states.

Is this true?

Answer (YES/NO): NO